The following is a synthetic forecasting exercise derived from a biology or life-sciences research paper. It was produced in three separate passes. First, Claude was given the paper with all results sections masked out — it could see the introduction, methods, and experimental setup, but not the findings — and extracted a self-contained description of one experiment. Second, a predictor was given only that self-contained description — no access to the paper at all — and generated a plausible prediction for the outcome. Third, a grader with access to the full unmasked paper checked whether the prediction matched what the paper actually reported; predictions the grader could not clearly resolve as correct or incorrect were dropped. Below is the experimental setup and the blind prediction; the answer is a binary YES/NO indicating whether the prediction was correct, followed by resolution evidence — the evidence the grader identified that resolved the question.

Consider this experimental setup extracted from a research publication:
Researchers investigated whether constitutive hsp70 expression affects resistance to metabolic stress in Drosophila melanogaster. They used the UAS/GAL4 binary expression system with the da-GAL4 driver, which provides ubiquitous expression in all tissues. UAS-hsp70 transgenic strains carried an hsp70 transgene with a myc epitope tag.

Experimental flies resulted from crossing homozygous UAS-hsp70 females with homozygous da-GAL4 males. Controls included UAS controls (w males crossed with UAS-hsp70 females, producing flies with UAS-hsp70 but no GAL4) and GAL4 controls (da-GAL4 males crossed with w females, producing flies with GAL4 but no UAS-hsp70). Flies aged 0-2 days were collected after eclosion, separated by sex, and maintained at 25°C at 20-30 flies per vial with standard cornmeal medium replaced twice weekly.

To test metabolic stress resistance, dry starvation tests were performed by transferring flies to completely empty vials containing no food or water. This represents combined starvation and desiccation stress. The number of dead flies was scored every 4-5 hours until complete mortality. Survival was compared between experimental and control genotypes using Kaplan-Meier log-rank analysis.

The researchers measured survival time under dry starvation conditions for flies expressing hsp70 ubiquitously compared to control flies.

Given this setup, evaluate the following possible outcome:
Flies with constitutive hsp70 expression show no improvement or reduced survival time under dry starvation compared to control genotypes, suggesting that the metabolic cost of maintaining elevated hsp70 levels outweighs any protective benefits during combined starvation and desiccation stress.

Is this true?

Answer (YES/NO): YES